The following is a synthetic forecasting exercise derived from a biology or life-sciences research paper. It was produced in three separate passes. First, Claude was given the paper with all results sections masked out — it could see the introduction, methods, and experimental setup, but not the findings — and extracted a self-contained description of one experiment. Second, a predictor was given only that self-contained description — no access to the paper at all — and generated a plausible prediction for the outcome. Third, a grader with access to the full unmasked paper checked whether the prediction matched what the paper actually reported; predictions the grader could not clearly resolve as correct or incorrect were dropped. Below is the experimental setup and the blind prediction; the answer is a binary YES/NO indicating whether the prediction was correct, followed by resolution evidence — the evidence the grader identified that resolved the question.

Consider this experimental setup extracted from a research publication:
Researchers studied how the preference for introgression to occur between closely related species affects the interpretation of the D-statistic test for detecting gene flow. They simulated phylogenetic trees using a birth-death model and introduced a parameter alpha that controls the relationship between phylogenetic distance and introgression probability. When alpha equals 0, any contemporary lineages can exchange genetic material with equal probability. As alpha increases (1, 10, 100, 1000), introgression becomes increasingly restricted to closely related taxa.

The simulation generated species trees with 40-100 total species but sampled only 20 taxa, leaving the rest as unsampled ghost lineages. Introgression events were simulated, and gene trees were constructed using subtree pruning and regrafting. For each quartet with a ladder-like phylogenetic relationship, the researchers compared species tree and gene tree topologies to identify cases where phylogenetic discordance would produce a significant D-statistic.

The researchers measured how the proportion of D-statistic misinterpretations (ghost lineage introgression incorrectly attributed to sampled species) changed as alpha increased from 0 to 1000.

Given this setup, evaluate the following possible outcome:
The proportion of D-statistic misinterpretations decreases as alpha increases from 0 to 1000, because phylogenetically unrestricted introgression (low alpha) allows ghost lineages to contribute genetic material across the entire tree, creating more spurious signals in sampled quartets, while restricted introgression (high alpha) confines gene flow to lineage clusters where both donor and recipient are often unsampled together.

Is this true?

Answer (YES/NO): NO